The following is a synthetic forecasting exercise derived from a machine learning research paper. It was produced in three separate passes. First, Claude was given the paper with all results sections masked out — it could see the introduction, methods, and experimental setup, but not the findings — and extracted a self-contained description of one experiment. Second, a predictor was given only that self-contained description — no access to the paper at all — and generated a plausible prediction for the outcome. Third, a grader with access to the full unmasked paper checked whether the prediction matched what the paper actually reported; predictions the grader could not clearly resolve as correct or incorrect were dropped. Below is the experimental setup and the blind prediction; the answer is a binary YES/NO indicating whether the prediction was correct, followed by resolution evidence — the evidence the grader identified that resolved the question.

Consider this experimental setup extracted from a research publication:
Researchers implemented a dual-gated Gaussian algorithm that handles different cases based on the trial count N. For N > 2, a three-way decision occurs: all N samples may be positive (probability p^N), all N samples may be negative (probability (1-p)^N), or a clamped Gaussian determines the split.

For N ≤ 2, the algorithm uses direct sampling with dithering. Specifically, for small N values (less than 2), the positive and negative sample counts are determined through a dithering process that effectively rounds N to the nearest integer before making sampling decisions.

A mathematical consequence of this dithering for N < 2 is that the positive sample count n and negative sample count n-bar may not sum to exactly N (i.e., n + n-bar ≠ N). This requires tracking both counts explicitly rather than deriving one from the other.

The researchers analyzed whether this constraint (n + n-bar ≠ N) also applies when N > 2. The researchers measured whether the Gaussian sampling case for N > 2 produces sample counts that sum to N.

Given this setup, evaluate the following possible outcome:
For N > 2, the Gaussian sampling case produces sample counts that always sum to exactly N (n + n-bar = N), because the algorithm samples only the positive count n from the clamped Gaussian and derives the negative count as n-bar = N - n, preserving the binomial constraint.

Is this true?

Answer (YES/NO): YES